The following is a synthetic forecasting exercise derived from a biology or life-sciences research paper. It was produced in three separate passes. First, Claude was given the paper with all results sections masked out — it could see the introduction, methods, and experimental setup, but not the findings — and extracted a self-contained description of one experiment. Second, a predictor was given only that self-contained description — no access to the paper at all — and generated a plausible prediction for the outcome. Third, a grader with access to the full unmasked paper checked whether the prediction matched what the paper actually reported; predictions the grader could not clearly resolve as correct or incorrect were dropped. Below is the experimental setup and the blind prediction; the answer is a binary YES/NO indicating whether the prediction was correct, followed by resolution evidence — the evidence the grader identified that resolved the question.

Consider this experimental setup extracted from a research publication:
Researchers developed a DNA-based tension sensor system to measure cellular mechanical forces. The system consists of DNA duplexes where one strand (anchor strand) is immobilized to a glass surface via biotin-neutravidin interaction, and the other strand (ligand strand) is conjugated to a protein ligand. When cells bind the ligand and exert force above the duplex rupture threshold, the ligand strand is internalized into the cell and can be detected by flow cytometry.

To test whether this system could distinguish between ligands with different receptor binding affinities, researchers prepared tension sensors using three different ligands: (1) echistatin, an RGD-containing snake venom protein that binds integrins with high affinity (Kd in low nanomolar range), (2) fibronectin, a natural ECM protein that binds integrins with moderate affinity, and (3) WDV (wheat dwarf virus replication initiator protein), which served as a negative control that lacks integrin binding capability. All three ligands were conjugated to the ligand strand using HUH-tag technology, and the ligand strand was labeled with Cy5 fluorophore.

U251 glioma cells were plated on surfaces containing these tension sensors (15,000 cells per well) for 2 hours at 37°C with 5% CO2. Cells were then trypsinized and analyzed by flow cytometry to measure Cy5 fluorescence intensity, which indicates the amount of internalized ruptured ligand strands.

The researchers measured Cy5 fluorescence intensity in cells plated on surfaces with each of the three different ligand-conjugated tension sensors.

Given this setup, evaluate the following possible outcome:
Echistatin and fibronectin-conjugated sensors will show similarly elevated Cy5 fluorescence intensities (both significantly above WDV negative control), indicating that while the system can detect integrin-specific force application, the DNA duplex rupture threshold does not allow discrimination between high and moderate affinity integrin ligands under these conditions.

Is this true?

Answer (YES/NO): NO